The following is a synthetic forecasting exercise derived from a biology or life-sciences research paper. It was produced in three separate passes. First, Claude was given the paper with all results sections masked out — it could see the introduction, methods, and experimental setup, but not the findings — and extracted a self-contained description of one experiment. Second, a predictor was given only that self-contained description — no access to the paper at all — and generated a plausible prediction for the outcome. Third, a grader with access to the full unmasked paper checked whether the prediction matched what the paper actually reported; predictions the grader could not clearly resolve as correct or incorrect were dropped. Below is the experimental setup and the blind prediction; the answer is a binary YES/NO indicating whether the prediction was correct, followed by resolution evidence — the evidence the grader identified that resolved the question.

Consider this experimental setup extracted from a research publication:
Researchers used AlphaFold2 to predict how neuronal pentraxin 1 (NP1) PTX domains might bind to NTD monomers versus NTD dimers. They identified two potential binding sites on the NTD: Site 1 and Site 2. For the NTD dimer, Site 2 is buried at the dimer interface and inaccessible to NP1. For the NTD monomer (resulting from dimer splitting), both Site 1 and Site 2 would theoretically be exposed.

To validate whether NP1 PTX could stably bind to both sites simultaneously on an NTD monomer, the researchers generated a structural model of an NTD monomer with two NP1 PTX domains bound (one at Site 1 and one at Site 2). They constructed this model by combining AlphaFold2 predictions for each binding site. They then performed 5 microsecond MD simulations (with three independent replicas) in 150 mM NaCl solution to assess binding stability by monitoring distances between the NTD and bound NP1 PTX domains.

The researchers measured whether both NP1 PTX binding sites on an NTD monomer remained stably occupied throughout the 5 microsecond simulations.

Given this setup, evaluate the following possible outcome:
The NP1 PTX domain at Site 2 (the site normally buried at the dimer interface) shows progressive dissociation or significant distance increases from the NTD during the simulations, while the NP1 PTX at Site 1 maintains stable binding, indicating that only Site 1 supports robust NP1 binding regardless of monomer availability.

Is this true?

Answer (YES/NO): NO